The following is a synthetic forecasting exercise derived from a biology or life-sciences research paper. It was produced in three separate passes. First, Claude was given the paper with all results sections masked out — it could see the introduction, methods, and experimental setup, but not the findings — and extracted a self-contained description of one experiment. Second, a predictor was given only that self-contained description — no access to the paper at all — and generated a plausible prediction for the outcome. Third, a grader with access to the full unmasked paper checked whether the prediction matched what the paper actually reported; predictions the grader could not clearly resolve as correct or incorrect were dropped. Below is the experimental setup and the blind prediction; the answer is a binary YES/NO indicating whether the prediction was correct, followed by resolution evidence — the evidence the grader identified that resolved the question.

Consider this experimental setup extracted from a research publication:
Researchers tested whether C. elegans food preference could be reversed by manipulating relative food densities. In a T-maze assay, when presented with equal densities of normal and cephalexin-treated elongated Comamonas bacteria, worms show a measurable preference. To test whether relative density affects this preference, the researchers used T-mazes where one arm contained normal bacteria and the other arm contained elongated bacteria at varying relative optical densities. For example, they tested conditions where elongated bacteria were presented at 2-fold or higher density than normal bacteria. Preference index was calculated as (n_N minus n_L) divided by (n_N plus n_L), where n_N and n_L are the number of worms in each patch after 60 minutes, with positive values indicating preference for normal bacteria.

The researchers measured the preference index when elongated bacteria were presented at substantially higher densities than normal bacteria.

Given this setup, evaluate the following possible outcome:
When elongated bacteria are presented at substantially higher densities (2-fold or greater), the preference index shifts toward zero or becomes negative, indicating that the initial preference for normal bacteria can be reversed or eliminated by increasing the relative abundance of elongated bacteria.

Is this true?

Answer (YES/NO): YES